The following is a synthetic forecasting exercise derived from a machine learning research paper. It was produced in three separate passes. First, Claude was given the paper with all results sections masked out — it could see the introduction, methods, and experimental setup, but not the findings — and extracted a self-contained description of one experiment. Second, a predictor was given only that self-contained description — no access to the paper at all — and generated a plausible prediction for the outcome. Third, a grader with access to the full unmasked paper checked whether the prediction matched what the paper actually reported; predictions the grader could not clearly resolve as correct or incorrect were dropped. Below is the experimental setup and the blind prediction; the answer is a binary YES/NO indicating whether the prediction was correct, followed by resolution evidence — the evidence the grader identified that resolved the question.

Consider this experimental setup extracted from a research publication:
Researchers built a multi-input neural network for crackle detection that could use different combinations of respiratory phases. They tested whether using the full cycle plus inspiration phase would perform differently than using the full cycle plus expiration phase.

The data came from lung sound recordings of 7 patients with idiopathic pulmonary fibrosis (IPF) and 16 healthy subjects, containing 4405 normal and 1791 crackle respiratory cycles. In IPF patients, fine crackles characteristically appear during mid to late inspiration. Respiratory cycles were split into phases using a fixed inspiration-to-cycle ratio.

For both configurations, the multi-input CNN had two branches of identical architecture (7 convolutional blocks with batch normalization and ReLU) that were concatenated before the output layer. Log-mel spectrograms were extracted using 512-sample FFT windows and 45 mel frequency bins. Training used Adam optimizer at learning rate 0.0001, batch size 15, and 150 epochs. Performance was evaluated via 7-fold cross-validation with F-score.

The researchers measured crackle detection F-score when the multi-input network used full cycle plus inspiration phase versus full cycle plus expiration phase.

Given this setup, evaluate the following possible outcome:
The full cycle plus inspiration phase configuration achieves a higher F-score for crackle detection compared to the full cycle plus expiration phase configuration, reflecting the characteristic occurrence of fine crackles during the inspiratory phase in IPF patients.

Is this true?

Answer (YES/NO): YES